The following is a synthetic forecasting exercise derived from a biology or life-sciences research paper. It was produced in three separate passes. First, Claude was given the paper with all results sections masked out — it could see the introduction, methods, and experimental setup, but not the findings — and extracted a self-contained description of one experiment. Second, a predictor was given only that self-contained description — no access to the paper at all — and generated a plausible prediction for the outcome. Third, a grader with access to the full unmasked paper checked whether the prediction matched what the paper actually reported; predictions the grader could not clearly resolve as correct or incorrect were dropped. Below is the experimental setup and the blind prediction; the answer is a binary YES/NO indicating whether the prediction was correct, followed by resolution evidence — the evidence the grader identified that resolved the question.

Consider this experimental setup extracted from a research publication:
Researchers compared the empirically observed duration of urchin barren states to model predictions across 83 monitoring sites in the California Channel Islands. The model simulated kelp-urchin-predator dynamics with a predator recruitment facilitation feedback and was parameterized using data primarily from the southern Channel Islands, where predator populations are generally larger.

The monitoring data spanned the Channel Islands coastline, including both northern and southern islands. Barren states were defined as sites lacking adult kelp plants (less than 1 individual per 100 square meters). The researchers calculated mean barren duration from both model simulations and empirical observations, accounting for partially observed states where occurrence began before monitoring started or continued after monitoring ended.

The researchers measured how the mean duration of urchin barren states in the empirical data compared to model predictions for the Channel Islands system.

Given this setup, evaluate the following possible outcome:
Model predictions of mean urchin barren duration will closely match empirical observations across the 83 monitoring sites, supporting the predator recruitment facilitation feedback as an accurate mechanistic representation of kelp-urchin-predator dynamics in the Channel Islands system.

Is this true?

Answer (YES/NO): NO